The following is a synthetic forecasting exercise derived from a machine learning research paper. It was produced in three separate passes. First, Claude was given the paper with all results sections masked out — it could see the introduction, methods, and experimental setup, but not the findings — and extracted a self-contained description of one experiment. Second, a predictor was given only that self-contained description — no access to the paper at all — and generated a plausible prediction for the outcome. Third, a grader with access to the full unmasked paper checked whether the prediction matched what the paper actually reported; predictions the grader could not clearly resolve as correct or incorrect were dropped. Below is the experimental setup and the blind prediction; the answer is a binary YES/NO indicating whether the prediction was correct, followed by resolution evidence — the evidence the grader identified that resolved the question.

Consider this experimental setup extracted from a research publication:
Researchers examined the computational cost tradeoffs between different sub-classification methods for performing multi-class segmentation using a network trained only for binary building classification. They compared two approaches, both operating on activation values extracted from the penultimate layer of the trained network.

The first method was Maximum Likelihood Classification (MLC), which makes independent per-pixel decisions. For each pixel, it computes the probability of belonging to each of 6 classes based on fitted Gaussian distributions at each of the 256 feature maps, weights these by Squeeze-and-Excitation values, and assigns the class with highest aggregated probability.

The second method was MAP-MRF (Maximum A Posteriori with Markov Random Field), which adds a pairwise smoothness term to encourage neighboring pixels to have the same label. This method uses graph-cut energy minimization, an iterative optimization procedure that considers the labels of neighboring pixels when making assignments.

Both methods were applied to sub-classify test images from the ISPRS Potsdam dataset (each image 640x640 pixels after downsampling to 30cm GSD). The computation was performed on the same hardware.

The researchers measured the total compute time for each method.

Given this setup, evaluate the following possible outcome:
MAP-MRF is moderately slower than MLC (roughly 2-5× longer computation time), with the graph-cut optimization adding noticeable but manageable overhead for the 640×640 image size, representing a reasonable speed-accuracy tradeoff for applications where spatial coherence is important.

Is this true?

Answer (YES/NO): NO